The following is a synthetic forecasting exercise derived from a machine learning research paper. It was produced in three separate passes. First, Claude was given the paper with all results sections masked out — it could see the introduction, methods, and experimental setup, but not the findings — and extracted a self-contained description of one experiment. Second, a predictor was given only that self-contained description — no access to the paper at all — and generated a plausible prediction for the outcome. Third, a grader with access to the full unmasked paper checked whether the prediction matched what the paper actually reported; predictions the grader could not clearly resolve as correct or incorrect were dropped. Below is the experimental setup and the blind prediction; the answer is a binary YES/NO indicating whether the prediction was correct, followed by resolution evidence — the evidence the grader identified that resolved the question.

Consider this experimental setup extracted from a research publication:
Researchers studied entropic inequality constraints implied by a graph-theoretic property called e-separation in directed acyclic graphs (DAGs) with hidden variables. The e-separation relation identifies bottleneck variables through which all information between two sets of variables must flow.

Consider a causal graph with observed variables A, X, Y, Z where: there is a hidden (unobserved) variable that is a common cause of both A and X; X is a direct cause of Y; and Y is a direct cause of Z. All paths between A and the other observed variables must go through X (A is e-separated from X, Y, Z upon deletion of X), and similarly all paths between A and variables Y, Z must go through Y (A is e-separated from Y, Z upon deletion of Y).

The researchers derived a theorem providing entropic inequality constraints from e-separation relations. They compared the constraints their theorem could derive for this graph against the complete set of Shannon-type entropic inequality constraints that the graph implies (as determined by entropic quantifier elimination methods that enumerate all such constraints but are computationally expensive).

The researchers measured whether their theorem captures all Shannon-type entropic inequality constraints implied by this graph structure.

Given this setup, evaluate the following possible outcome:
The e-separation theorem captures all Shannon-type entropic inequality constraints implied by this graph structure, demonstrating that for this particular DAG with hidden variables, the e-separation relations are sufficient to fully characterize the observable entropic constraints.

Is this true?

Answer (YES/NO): YES